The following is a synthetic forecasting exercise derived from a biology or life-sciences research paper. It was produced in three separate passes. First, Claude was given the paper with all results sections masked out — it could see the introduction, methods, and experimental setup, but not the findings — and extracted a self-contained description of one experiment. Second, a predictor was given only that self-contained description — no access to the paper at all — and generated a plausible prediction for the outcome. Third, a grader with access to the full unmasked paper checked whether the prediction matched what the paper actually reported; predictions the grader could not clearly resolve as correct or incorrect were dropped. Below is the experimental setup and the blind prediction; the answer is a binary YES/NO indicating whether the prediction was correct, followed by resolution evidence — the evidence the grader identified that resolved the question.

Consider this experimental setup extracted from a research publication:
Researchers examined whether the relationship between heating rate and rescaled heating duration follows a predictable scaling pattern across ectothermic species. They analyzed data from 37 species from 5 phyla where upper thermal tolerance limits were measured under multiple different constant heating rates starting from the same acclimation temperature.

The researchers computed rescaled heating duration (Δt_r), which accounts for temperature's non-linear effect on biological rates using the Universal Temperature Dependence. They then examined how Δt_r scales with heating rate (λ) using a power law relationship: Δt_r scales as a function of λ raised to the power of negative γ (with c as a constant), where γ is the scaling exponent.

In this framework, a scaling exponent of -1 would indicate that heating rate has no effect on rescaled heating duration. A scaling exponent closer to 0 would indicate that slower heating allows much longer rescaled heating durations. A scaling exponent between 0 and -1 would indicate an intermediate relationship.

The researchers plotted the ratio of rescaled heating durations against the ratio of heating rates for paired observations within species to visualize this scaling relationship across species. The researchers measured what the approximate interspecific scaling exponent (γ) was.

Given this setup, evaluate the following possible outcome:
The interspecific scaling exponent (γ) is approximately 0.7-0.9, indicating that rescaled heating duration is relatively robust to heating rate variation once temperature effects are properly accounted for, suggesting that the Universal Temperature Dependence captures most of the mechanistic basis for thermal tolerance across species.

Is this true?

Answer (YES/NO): YES